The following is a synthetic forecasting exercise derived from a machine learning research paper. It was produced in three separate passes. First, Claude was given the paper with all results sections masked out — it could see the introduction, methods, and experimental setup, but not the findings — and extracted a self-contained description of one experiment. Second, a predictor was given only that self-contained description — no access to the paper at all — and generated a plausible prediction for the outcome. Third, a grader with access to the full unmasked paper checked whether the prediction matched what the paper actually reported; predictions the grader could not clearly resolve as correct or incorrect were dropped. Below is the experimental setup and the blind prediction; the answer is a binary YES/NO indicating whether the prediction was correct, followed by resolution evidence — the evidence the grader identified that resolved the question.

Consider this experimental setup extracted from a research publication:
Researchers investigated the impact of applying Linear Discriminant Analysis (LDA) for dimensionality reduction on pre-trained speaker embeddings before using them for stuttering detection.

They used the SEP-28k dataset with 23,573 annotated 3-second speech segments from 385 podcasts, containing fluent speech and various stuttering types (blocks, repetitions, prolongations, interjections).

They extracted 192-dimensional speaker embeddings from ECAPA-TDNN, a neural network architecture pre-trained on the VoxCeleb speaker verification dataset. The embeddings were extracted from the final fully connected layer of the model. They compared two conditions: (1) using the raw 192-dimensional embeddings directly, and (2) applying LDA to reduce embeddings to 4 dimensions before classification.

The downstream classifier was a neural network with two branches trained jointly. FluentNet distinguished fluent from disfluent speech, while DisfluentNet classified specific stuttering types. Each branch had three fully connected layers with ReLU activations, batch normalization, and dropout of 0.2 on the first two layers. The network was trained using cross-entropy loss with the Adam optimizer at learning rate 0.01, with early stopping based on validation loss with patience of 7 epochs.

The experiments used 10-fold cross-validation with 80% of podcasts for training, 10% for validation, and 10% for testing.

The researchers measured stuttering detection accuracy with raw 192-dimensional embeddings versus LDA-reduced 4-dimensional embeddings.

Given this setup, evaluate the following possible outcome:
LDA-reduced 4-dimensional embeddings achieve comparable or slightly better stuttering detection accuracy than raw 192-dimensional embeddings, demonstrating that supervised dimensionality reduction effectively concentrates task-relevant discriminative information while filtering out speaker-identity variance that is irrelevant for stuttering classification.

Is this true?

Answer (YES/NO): NO